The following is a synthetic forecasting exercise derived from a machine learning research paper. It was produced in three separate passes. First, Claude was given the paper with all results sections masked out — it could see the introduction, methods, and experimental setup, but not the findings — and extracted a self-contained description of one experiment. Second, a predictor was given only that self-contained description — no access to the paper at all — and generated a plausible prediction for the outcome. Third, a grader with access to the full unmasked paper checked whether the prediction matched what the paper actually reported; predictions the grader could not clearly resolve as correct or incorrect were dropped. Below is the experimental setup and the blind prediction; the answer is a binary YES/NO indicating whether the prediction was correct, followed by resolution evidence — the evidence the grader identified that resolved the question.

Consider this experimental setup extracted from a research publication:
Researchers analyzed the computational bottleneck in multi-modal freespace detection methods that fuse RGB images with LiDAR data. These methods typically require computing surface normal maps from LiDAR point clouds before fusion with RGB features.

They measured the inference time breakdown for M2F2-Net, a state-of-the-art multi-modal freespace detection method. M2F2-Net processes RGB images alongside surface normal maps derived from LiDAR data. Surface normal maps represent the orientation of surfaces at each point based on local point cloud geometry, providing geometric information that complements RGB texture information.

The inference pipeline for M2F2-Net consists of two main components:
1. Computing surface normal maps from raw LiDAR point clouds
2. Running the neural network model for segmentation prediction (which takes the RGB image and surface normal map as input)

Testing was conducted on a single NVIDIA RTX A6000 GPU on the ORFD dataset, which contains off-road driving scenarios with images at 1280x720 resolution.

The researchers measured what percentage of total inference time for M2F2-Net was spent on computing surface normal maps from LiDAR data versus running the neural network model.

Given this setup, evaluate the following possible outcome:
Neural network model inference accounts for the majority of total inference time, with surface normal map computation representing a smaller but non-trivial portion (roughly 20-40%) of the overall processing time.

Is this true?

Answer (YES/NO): NO